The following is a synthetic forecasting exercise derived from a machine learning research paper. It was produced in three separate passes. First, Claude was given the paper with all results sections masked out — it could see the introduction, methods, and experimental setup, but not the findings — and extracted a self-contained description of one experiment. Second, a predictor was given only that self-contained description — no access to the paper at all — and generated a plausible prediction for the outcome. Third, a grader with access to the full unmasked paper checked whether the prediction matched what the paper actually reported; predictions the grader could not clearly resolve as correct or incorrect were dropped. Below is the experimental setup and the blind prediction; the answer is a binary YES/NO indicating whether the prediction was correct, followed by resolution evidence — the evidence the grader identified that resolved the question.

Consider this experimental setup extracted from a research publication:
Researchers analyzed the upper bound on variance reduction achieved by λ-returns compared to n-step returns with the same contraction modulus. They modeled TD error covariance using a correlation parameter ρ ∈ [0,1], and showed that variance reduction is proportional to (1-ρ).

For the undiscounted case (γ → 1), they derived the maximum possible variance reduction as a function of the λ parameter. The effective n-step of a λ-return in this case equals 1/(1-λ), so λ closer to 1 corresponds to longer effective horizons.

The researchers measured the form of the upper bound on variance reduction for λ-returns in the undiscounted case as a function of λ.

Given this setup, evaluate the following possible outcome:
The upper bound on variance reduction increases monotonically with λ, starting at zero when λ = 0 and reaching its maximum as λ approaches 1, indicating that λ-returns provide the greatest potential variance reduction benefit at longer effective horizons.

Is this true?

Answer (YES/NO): YES